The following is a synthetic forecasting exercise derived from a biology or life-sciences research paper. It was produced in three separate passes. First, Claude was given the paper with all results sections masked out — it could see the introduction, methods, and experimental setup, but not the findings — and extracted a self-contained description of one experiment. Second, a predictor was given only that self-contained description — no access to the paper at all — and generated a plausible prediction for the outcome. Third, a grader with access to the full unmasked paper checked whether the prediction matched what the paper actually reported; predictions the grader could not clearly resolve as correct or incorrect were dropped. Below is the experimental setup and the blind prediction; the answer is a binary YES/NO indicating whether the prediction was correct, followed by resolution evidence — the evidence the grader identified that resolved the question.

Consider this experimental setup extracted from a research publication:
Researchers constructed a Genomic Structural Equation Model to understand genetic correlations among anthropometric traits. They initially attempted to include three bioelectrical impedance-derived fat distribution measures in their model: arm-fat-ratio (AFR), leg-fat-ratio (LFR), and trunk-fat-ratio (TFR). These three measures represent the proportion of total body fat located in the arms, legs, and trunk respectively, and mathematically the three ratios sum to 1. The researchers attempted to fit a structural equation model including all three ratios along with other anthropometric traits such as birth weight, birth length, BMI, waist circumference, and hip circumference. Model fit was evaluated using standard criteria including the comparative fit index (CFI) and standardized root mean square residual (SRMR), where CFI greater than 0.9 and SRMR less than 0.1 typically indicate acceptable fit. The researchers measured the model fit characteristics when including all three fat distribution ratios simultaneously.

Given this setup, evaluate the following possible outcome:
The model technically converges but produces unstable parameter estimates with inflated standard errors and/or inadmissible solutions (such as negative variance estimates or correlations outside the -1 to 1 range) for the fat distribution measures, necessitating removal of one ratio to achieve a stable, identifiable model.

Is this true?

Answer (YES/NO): YES